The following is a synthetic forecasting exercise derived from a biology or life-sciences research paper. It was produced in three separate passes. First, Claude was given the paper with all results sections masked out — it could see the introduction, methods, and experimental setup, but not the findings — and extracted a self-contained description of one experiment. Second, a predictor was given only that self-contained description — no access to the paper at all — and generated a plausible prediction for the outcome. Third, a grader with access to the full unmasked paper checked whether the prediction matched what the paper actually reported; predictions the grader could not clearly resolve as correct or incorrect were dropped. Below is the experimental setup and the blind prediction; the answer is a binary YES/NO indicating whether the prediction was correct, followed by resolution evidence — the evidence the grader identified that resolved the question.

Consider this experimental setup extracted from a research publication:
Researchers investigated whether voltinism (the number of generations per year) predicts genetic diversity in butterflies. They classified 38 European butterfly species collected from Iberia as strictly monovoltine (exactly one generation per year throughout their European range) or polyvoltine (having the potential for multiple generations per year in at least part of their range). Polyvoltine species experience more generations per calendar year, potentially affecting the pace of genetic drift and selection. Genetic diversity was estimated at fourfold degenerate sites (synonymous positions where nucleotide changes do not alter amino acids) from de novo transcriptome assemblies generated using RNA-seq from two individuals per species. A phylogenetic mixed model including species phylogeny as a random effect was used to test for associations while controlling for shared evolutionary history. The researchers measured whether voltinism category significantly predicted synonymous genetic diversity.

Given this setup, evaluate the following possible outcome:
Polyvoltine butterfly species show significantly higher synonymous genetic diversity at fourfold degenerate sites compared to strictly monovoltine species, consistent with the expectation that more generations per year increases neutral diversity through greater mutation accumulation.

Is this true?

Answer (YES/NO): NO